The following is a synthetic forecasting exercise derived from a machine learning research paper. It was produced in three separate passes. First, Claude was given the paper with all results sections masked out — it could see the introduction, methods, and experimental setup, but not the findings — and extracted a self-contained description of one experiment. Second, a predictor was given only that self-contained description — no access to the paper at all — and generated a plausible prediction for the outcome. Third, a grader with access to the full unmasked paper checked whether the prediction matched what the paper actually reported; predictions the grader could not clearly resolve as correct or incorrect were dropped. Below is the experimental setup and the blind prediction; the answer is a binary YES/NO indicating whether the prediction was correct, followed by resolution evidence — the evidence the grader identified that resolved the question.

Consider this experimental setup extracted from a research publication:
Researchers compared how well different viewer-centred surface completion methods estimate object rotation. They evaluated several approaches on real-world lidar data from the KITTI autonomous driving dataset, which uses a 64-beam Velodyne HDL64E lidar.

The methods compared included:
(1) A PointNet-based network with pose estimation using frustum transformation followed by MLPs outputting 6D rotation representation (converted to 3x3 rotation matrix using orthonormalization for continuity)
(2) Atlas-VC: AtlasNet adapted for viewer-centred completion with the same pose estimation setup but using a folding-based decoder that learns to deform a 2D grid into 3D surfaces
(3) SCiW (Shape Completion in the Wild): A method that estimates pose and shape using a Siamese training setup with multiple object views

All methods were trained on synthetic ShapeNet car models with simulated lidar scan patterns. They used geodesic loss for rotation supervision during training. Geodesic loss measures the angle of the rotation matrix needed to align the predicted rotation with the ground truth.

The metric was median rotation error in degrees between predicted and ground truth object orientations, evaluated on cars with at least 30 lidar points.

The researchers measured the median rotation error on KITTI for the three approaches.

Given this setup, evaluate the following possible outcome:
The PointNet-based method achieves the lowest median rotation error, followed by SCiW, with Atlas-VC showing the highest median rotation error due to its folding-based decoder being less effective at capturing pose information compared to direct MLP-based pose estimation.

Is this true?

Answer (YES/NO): NO